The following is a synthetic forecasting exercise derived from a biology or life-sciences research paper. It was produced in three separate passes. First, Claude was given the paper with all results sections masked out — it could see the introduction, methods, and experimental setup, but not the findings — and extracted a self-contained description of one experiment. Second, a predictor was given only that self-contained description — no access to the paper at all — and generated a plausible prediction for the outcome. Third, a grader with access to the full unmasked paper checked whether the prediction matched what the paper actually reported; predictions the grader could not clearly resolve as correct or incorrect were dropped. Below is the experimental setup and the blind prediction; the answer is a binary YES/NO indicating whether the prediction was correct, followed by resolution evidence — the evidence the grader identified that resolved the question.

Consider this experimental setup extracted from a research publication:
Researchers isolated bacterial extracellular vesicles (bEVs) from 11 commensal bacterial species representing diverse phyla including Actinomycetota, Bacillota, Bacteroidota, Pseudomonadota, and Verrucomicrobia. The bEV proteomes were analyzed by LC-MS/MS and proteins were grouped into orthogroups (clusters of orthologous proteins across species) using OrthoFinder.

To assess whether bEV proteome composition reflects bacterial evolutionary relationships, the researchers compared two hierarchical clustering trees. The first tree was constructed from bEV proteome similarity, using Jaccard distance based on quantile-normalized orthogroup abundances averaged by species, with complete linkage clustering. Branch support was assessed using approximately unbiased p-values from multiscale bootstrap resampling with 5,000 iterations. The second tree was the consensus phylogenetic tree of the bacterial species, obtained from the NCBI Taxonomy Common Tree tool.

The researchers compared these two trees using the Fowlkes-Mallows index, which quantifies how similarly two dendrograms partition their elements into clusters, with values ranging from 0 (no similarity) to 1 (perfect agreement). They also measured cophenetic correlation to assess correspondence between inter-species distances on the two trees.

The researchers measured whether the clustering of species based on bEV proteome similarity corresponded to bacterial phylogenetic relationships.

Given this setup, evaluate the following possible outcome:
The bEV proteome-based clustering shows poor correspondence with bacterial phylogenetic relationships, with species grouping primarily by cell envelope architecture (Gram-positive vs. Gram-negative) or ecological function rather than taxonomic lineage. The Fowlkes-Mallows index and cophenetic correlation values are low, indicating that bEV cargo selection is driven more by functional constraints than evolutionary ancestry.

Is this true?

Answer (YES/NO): NO